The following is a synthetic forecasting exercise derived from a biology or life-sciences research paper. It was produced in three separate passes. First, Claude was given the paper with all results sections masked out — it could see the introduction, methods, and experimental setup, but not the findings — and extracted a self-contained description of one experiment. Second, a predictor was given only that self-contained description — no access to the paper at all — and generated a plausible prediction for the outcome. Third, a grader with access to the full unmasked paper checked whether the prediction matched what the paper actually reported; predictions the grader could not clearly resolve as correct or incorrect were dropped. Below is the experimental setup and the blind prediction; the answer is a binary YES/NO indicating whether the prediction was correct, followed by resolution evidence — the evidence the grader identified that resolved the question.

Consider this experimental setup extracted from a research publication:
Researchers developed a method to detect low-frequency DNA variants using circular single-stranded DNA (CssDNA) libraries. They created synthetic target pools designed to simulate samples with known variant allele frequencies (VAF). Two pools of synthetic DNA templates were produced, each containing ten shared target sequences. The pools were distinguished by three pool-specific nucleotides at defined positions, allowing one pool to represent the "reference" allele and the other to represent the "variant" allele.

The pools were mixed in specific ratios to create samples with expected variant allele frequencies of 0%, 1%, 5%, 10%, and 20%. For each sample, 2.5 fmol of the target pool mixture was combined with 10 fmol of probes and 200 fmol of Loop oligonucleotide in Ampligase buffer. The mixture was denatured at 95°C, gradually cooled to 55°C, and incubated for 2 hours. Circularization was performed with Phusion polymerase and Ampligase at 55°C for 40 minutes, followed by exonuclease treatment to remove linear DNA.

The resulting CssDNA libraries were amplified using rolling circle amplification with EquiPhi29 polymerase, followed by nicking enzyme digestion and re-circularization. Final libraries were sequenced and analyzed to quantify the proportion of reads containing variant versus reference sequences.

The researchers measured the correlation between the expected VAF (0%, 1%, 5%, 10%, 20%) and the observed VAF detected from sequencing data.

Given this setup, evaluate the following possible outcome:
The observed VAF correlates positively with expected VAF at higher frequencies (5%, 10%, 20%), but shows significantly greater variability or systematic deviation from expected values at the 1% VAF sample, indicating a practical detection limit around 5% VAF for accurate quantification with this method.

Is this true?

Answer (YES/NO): NO